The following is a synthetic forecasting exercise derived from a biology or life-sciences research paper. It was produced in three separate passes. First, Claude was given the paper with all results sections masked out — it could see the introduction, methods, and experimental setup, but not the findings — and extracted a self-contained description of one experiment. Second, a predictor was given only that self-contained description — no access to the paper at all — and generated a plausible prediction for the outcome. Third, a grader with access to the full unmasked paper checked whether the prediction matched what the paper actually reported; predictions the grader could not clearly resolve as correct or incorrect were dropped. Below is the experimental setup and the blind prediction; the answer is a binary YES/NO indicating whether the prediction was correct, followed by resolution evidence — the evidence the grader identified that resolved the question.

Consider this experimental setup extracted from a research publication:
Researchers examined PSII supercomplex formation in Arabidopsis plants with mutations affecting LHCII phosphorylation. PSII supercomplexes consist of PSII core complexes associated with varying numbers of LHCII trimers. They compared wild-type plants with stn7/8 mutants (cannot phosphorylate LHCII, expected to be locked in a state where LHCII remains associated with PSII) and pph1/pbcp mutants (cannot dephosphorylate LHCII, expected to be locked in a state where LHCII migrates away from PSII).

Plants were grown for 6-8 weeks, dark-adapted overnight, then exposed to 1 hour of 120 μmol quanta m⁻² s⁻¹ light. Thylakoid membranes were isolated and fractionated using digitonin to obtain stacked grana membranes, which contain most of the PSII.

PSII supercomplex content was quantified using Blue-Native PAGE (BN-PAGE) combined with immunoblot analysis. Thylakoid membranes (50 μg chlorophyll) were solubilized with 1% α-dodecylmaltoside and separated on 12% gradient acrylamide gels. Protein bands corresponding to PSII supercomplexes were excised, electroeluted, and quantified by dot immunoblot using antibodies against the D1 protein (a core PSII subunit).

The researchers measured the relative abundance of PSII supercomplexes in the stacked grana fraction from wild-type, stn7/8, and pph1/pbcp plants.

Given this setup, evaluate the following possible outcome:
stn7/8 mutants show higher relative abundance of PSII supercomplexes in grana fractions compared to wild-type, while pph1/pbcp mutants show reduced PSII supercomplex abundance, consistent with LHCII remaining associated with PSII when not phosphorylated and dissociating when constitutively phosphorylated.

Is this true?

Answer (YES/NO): NO